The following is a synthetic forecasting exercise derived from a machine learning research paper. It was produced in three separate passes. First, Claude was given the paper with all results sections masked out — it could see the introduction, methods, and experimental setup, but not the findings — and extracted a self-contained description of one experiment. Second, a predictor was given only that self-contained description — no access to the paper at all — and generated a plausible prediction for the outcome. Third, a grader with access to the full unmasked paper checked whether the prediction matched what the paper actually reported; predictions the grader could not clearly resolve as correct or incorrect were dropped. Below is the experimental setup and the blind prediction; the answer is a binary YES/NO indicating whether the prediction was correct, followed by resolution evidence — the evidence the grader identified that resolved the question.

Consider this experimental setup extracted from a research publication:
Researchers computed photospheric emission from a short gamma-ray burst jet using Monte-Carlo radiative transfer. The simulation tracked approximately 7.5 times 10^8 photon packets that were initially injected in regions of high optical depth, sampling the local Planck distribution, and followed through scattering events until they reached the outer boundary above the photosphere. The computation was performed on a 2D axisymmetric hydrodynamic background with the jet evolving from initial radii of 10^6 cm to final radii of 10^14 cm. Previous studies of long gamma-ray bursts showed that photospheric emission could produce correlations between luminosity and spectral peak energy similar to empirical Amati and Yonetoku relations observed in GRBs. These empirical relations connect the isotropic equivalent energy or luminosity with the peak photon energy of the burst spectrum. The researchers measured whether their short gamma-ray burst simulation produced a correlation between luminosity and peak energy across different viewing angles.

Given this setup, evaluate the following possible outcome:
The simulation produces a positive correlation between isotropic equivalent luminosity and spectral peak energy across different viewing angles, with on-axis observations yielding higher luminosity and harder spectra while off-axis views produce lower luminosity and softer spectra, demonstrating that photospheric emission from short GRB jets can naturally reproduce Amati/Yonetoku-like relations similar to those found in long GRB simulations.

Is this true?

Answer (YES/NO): YES